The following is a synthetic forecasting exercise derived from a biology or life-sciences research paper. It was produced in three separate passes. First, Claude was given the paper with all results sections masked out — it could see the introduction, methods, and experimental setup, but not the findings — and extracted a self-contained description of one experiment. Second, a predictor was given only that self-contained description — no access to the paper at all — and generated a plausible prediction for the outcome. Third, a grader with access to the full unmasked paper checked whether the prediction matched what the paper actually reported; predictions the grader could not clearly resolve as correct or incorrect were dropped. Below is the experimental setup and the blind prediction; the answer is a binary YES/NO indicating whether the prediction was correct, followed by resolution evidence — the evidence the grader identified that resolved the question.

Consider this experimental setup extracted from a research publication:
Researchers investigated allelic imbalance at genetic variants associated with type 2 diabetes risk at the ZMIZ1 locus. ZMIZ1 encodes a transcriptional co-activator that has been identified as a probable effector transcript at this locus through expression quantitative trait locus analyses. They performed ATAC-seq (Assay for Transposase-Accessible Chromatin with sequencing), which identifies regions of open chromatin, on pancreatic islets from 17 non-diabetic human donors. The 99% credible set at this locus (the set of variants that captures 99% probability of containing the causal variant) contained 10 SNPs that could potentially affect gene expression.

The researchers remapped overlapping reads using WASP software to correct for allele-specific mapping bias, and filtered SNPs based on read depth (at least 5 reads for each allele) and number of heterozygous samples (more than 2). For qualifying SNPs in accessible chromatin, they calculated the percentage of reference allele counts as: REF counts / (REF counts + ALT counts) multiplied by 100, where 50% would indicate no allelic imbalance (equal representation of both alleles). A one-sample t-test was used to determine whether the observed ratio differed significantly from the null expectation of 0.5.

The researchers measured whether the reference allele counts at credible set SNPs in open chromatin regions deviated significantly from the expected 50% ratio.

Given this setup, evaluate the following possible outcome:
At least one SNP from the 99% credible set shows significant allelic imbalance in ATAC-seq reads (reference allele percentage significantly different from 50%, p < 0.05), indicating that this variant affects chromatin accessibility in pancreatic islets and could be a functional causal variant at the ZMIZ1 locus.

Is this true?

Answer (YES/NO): YES